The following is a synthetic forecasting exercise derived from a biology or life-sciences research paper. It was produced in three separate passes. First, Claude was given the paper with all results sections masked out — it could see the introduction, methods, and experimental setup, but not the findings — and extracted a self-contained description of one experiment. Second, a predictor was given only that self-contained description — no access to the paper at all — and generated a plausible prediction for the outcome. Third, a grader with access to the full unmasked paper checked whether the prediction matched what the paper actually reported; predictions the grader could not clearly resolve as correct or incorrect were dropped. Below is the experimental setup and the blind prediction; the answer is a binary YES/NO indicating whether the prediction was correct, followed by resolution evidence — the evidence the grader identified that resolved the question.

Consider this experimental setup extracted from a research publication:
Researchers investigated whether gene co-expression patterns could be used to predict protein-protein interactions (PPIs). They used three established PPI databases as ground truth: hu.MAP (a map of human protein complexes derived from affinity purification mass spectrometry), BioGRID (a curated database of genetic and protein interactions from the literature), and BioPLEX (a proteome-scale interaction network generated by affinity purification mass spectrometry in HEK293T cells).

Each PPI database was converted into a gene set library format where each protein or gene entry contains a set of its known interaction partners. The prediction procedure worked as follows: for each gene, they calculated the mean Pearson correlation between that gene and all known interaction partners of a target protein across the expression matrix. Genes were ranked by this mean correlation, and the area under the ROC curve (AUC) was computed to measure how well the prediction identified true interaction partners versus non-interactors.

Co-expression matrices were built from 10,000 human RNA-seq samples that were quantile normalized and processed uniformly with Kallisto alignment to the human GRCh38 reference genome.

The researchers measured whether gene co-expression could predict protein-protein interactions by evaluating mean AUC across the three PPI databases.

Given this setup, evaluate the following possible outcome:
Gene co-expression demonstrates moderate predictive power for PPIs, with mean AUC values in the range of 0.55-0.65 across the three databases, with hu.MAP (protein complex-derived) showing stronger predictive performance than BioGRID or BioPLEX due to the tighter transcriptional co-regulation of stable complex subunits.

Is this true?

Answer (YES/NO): NO